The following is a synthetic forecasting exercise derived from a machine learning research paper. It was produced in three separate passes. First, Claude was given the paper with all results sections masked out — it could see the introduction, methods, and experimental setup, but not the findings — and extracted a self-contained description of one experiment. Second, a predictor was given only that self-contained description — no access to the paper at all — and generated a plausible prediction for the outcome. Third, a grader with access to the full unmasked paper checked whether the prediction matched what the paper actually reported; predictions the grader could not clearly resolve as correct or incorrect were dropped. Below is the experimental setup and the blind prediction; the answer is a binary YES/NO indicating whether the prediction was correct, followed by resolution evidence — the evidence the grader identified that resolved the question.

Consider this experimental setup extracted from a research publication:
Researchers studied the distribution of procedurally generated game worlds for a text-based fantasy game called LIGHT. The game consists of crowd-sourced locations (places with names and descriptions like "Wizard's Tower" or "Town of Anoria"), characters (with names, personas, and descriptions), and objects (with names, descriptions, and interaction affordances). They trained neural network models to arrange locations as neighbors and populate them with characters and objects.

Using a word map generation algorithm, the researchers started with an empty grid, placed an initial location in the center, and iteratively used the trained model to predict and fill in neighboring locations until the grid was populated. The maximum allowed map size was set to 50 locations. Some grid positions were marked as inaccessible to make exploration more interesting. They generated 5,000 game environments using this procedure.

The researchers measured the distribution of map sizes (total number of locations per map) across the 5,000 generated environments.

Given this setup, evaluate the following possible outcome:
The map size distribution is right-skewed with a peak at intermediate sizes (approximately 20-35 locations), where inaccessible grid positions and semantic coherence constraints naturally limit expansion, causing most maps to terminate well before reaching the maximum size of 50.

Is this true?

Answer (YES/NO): NO